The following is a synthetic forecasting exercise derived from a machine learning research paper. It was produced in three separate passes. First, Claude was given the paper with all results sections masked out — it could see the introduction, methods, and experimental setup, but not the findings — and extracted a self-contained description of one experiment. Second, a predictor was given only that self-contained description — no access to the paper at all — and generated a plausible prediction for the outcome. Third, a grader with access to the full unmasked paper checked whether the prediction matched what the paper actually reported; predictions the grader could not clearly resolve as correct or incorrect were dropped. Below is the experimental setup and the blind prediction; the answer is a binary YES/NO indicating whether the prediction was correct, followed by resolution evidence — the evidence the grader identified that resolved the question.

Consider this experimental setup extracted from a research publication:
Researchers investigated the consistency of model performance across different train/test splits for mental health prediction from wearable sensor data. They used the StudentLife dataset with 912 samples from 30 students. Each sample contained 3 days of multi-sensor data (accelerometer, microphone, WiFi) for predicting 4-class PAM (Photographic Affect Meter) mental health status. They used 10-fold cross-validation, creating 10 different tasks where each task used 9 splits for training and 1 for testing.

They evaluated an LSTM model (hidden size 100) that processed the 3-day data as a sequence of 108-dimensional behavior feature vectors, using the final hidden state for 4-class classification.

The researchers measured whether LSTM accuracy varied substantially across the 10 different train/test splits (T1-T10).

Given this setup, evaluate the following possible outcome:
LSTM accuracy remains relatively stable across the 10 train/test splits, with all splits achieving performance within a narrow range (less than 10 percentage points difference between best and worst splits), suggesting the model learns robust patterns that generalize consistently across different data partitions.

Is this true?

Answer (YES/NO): YES